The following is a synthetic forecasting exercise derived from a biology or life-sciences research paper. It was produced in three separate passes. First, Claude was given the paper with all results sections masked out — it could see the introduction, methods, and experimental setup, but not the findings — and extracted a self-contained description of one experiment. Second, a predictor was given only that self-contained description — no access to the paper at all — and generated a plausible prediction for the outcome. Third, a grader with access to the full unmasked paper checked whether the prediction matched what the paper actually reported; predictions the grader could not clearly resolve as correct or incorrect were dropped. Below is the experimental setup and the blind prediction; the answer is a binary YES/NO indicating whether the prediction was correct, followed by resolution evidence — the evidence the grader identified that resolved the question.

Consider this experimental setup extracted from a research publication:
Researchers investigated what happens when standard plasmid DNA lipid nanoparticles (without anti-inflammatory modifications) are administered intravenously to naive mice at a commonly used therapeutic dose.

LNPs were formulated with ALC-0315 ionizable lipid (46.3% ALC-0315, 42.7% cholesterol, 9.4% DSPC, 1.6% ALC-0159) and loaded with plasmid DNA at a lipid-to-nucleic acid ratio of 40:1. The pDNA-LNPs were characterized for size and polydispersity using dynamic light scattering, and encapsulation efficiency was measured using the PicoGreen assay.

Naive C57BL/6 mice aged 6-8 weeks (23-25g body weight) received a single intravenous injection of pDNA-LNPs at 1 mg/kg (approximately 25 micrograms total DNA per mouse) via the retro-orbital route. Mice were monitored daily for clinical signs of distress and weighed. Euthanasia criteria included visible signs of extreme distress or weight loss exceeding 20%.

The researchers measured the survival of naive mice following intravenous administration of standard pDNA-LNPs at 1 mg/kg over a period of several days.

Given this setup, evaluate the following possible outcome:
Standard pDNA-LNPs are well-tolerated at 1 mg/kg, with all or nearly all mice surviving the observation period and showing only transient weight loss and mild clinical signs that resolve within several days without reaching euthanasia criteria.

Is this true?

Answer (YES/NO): NO